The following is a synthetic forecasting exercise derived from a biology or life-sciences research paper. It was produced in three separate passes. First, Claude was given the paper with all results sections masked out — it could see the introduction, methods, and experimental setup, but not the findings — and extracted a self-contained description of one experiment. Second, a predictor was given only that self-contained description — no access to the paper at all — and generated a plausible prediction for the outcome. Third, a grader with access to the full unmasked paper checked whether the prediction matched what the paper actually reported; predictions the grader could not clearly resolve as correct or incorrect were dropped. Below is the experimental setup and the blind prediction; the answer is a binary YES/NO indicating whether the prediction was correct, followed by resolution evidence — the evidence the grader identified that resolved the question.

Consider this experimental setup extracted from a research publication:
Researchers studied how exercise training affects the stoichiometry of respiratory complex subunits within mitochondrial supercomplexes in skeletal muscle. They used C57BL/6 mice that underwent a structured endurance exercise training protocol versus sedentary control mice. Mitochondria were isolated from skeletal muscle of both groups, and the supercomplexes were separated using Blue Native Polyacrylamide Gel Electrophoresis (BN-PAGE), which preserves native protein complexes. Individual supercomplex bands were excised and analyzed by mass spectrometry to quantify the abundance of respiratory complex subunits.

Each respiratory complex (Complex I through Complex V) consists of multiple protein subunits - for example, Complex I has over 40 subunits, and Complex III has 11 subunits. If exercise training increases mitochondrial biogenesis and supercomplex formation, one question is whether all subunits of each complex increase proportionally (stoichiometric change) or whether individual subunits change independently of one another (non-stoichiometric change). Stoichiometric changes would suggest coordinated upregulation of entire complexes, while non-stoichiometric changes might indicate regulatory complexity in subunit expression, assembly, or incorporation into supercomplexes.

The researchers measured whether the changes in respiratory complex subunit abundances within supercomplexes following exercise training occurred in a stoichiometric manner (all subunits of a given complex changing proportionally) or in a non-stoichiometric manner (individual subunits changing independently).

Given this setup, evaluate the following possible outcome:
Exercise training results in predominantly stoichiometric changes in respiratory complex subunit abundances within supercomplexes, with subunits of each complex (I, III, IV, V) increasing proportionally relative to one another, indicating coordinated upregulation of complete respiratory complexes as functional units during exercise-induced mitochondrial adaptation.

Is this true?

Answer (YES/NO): NO